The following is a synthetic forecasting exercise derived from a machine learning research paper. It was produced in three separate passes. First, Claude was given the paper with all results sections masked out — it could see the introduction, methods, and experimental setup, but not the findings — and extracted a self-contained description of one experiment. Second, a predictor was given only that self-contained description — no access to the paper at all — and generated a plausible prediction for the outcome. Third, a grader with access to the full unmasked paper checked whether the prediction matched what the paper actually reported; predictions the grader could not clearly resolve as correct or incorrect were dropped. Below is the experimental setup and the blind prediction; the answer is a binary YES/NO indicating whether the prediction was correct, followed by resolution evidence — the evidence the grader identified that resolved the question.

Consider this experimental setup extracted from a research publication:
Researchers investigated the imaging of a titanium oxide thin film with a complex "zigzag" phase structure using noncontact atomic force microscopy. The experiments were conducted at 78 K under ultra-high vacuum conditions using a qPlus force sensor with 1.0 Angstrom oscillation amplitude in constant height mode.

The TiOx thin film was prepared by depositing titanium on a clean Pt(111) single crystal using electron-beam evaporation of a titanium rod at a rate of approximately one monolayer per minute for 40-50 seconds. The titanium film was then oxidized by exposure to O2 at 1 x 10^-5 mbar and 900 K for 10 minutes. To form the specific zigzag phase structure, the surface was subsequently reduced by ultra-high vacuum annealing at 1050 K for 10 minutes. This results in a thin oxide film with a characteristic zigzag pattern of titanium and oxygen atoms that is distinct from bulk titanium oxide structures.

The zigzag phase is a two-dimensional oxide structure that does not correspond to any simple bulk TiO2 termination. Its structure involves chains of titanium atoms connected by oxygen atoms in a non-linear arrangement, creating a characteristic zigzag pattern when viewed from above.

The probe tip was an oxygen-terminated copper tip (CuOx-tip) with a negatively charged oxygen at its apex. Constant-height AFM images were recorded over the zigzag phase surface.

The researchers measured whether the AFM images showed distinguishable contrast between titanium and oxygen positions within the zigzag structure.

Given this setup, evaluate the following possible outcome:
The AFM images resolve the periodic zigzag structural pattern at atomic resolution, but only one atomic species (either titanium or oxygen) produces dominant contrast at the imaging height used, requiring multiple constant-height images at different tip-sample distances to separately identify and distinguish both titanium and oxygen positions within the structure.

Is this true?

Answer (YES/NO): NO